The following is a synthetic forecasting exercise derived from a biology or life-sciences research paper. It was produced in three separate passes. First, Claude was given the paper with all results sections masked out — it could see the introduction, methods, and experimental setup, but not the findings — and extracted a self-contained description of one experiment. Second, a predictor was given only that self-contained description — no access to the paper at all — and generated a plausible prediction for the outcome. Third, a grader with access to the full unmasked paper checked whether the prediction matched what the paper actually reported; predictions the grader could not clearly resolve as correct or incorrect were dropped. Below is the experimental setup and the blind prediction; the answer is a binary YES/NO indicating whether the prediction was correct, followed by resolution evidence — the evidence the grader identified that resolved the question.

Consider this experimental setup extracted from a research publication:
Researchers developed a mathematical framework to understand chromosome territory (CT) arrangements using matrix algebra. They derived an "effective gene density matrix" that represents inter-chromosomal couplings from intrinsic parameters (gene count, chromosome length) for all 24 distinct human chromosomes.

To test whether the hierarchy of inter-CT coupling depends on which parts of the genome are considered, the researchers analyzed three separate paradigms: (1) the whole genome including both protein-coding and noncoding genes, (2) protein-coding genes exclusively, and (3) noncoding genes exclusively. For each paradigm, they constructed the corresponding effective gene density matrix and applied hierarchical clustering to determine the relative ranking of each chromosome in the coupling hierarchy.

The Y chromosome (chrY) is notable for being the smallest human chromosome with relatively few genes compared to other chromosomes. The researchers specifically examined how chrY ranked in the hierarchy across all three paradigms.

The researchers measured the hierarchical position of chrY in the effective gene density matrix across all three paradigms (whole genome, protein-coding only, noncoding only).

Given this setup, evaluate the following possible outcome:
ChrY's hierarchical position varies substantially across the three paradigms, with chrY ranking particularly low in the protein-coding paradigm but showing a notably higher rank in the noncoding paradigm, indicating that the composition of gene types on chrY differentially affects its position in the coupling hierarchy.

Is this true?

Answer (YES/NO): NO